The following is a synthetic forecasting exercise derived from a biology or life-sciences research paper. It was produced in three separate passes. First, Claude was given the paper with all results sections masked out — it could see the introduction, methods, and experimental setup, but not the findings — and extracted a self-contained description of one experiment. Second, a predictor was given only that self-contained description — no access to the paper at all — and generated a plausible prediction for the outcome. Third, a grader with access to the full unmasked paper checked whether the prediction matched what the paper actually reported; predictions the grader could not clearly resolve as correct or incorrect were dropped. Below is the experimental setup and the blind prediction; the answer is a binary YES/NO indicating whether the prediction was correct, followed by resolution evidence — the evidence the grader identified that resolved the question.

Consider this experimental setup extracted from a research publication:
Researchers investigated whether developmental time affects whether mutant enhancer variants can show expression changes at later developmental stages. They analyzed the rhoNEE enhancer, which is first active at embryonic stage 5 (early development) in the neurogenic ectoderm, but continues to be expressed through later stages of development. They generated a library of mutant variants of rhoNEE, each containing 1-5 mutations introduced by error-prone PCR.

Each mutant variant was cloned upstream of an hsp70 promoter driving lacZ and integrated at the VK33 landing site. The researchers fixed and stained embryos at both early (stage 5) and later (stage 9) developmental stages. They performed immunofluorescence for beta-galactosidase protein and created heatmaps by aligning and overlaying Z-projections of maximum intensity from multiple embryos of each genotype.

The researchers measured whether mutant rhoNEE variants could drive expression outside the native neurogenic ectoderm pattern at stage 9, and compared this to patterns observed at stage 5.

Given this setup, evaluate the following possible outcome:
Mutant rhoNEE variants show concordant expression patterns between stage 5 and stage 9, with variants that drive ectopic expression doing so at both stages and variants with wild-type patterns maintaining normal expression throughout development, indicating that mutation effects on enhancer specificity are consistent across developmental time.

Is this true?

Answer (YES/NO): NO